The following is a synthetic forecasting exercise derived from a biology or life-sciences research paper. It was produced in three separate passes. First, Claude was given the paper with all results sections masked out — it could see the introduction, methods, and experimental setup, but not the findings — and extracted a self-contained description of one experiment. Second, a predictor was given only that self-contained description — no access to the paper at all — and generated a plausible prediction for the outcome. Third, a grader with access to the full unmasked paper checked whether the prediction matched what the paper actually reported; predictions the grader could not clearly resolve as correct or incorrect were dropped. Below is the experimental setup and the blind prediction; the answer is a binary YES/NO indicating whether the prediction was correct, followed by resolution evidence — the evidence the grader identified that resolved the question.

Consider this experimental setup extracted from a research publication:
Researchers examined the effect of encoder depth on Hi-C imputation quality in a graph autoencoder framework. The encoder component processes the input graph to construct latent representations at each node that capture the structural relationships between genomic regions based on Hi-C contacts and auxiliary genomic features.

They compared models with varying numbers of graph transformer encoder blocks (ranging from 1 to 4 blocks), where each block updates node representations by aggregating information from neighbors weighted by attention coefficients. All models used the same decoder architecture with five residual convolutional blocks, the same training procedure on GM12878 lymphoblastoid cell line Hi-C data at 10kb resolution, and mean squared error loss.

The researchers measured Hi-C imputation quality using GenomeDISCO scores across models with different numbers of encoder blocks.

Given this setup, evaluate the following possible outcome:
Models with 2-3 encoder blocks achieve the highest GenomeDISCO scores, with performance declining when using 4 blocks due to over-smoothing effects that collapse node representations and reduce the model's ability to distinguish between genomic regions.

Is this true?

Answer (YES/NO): NO